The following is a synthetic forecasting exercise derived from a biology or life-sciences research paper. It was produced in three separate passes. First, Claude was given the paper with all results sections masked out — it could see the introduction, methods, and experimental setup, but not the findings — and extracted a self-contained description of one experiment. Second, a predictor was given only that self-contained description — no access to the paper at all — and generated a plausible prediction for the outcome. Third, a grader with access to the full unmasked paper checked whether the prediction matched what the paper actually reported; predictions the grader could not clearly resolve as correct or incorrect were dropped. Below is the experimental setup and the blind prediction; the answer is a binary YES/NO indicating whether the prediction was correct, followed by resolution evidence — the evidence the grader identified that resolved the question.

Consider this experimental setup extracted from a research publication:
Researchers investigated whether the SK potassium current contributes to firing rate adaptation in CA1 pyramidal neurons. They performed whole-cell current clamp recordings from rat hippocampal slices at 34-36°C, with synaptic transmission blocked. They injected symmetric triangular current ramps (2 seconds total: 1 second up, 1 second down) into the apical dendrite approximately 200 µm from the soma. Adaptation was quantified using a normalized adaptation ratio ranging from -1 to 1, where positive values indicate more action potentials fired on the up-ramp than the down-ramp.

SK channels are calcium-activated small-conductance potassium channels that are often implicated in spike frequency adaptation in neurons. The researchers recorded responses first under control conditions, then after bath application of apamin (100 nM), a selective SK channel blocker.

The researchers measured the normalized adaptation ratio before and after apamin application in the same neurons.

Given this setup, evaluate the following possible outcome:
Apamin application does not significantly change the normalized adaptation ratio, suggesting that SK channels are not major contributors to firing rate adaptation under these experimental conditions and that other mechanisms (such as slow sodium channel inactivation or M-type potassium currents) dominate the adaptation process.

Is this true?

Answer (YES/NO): YES